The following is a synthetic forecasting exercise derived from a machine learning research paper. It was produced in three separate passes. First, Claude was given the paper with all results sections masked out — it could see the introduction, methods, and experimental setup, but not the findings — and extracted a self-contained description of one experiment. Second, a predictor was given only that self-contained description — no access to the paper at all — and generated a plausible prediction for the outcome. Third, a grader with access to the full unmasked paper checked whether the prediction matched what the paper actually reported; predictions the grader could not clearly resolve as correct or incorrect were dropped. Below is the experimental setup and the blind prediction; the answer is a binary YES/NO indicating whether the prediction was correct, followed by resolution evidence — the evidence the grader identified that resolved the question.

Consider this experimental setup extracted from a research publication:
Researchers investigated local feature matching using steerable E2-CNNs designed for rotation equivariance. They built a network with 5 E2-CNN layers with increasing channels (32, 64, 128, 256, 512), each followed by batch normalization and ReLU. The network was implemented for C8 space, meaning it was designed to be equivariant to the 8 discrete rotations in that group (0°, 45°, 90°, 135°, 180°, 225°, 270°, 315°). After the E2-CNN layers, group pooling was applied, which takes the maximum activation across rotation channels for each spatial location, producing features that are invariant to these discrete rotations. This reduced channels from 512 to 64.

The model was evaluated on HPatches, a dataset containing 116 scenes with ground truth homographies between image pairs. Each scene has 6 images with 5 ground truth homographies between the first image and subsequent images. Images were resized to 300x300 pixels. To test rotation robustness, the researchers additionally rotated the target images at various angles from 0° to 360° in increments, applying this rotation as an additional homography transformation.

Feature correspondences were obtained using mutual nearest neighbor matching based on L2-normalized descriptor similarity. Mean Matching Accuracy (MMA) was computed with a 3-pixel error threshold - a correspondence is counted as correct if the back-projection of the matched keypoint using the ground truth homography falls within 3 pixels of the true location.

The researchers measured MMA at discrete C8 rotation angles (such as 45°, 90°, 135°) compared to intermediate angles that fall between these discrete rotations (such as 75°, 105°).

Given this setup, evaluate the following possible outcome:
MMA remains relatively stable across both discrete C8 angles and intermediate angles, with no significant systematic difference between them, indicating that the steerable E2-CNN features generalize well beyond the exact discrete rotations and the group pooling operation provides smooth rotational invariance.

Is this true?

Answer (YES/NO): NO